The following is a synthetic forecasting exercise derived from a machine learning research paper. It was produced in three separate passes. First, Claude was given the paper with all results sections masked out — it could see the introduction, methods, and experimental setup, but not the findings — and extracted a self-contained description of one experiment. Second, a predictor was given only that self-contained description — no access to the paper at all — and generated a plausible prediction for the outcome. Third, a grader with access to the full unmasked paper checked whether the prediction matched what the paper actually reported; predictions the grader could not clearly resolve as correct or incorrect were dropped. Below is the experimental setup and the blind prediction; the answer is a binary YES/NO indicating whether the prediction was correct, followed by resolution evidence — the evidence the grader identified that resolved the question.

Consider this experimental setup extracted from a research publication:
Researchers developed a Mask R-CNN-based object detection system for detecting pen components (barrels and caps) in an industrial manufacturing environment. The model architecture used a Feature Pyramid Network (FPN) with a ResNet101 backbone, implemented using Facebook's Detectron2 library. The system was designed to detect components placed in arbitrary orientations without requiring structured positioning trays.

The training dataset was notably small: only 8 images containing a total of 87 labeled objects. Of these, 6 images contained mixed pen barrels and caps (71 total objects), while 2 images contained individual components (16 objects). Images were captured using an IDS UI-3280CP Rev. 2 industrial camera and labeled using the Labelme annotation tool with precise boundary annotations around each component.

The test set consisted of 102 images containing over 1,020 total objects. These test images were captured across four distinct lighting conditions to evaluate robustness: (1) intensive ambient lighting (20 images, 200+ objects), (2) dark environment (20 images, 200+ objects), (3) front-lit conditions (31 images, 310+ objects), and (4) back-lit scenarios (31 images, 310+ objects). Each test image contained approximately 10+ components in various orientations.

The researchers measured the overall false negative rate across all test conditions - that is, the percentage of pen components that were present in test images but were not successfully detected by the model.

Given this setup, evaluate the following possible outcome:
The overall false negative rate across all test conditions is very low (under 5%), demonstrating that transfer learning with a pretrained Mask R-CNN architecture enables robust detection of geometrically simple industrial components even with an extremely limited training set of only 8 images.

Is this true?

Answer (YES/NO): NO